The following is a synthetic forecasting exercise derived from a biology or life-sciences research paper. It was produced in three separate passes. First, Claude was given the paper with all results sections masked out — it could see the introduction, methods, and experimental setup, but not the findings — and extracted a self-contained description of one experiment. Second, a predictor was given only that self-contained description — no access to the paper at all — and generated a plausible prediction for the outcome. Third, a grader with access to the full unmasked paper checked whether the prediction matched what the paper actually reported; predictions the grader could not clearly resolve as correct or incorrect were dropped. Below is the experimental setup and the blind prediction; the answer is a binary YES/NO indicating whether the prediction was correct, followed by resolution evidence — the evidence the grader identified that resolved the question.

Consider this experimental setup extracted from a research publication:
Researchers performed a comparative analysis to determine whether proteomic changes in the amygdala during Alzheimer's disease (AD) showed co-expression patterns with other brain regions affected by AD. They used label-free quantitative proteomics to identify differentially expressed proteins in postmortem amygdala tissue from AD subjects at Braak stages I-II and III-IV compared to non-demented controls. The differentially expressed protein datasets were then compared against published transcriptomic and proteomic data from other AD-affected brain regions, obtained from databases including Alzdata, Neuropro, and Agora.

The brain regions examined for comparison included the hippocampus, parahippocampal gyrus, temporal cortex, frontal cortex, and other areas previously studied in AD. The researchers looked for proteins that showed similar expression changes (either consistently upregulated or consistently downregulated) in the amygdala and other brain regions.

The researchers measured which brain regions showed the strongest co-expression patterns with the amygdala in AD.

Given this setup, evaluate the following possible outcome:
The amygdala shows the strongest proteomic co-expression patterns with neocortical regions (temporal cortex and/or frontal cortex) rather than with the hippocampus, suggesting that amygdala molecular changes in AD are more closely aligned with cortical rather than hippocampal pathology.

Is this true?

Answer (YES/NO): NO